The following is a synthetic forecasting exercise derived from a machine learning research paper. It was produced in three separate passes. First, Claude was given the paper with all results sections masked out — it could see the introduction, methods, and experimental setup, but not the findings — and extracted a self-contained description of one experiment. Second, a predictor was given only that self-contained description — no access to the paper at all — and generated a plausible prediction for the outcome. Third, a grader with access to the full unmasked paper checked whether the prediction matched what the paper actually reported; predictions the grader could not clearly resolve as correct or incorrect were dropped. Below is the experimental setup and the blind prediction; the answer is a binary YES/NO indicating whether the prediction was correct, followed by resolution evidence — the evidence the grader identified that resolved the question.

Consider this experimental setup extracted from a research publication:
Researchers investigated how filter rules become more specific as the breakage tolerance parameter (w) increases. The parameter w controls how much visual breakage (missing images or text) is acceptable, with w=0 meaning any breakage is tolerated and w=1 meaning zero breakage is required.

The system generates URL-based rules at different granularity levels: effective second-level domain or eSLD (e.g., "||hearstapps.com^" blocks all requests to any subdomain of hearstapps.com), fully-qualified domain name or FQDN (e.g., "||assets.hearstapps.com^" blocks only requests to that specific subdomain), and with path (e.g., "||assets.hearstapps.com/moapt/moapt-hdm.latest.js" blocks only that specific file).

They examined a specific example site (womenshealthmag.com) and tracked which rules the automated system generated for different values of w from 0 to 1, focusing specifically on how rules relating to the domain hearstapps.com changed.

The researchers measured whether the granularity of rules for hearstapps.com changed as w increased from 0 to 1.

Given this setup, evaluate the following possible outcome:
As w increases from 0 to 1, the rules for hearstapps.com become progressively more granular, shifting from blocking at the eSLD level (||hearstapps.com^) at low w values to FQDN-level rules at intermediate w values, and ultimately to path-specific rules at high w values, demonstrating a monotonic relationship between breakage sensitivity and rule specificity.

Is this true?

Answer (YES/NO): NO